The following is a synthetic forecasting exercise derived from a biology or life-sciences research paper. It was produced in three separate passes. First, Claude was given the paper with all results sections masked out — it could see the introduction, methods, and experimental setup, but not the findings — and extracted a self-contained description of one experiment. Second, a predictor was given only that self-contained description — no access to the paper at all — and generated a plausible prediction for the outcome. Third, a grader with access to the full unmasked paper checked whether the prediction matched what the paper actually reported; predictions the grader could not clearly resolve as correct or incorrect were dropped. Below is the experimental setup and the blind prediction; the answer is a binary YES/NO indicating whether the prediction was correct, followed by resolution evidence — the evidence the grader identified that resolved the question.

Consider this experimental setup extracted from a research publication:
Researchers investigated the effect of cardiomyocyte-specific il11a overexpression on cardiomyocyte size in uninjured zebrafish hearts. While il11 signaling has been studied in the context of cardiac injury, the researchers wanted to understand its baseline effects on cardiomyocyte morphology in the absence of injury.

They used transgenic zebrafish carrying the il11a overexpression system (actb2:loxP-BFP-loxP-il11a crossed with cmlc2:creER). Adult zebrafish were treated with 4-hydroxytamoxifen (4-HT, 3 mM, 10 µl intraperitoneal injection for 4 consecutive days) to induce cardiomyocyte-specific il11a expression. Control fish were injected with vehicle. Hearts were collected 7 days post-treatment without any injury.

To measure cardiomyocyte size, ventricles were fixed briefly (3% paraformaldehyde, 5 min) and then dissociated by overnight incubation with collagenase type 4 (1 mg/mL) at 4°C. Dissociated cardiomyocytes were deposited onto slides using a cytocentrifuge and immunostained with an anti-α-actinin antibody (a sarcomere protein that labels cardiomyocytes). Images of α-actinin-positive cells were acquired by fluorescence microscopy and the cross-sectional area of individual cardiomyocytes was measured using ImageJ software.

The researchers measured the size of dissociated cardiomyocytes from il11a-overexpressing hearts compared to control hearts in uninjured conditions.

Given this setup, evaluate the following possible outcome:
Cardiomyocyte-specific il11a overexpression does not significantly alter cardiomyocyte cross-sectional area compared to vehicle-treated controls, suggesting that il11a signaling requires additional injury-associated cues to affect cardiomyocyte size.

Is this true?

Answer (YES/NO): NO